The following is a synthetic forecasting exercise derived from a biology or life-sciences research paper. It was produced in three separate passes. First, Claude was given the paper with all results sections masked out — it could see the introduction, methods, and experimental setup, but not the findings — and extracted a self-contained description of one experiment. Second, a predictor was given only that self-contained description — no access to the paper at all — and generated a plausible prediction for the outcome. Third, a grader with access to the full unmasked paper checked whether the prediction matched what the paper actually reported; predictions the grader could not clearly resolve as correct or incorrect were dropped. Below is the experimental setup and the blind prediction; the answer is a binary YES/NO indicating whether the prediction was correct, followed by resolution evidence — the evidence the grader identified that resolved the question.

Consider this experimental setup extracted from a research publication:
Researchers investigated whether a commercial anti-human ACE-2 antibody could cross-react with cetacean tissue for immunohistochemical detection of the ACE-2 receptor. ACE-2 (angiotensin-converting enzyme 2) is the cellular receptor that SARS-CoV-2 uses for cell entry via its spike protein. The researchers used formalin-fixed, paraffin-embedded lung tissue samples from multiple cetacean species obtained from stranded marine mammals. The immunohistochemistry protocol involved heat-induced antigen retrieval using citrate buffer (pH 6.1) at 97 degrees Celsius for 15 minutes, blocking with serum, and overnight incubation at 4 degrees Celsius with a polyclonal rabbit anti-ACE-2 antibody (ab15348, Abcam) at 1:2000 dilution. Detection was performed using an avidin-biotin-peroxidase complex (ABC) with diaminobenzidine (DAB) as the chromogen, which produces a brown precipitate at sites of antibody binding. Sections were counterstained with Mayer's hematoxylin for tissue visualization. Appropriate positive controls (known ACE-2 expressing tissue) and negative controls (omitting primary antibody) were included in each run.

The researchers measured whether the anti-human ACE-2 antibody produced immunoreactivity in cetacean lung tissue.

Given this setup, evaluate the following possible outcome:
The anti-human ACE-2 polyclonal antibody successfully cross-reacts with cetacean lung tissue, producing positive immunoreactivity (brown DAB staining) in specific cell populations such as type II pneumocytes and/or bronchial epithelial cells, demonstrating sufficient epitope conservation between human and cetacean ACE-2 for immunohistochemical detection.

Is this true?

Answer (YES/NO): NO